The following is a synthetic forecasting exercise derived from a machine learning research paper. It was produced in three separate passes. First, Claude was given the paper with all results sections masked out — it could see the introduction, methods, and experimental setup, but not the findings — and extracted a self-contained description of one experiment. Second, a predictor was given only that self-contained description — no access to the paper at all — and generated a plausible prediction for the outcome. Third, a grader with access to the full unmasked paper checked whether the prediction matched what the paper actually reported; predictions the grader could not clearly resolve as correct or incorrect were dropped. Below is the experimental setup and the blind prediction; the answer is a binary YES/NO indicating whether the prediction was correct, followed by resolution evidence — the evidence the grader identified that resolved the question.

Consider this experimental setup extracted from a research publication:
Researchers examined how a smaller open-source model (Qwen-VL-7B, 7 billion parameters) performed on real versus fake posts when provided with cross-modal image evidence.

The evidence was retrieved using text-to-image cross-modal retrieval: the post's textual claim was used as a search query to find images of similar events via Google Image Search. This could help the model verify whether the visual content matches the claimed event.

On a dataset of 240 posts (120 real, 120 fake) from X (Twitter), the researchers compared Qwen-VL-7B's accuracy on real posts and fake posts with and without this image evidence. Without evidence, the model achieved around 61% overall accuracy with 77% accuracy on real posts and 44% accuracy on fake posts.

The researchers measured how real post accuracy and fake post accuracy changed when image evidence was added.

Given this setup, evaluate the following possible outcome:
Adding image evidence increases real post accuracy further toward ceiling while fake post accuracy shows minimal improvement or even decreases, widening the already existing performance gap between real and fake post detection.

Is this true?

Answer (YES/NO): YES